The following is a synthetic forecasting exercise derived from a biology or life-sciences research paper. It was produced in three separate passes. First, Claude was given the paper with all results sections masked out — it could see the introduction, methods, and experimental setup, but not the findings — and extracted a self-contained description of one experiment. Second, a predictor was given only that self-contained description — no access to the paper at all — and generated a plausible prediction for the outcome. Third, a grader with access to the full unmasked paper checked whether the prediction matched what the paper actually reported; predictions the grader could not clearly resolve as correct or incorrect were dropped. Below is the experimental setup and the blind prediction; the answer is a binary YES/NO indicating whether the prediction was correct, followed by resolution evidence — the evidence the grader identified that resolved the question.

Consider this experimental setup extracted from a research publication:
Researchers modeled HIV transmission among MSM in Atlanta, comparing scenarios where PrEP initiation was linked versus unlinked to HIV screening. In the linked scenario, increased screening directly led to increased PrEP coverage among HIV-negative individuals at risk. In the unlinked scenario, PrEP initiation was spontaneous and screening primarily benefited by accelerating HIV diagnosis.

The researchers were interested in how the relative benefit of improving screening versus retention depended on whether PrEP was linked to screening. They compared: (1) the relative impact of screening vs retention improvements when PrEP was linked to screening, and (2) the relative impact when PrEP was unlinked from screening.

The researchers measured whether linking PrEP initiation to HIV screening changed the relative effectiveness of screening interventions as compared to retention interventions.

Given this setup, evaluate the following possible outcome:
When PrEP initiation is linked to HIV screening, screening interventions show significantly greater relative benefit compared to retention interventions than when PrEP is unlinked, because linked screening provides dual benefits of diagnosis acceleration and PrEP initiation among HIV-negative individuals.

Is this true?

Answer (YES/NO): YES